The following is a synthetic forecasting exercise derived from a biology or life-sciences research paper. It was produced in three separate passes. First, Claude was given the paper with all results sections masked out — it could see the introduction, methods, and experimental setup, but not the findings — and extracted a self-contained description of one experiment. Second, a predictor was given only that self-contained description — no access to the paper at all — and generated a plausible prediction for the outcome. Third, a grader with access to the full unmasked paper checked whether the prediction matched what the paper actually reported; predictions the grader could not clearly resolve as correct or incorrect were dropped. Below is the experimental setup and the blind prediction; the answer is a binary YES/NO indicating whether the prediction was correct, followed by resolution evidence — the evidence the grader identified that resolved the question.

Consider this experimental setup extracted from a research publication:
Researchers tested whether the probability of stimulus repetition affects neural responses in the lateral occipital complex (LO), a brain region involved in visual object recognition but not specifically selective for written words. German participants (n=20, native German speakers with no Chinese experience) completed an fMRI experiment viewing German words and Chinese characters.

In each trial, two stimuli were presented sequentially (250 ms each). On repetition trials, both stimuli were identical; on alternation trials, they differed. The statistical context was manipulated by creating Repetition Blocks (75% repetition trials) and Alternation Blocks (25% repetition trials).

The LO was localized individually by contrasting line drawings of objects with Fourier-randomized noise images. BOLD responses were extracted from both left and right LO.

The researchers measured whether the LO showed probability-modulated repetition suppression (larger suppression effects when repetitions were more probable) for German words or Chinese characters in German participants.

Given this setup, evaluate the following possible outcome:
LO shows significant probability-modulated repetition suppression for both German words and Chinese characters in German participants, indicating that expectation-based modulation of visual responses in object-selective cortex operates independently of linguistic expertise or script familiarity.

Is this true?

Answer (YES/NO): NO